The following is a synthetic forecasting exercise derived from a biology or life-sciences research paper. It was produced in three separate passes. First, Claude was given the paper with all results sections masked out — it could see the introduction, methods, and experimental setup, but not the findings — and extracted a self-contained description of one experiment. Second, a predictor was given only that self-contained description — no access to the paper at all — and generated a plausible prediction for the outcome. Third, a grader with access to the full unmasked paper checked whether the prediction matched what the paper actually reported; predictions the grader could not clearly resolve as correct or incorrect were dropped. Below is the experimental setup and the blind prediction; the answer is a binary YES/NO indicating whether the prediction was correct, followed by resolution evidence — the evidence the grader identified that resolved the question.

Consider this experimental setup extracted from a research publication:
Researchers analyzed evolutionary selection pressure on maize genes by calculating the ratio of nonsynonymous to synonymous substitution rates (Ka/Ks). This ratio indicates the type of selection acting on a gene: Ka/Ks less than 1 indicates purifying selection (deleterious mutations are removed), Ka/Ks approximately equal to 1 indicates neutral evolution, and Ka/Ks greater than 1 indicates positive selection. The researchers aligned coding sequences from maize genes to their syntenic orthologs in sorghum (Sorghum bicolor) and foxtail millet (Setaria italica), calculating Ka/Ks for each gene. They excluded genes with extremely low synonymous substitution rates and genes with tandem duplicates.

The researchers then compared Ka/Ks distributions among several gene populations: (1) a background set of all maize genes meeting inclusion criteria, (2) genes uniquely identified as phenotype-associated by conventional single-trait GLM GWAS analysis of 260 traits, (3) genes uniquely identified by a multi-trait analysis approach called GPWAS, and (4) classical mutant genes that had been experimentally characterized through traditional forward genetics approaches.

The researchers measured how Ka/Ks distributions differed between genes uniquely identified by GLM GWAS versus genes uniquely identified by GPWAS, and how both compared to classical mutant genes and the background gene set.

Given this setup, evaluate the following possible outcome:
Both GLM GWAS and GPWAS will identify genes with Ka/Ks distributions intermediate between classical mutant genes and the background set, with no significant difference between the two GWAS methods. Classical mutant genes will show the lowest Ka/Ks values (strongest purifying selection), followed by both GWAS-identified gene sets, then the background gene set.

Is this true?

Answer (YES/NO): NO